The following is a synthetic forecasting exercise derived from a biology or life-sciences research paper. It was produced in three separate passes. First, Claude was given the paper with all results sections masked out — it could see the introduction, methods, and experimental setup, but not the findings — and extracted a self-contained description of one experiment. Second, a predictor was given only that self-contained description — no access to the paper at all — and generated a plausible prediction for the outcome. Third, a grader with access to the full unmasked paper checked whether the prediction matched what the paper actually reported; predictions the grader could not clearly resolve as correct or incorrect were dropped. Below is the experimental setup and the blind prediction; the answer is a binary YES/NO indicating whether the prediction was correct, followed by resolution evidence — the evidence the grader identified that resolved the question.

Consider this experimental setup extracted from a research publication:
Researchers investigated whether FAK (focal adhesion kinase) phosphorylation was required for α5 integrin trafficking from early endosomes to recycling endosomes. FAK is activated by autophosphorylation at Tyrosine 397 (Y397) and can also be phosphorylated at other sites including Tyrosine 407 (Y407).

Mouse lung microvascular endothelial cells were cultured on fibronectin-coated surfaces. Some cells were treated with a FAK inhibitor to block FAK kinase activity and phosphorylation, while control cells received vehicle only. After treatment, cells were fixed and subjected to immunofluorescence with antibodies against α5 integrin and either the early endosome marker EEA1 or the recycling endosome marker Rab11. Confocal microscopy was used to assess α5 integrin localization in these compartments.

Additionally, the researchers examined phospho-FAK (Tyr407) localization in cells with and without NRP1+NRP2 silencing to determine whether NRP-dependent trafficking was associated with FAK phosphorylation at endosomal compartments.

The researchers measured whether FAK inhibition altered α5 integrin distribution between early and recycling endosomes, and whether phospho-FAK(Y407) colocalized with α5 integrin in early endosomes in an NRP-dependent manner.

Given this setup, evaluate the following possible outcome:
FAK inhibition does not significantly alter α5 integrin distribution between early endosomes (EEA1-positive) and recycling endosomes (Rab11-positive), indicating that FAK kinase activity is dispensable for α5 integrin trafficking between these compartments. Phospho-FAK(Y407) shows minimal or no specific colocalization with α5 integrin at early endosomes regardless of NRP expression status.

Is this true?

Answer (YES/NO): NO